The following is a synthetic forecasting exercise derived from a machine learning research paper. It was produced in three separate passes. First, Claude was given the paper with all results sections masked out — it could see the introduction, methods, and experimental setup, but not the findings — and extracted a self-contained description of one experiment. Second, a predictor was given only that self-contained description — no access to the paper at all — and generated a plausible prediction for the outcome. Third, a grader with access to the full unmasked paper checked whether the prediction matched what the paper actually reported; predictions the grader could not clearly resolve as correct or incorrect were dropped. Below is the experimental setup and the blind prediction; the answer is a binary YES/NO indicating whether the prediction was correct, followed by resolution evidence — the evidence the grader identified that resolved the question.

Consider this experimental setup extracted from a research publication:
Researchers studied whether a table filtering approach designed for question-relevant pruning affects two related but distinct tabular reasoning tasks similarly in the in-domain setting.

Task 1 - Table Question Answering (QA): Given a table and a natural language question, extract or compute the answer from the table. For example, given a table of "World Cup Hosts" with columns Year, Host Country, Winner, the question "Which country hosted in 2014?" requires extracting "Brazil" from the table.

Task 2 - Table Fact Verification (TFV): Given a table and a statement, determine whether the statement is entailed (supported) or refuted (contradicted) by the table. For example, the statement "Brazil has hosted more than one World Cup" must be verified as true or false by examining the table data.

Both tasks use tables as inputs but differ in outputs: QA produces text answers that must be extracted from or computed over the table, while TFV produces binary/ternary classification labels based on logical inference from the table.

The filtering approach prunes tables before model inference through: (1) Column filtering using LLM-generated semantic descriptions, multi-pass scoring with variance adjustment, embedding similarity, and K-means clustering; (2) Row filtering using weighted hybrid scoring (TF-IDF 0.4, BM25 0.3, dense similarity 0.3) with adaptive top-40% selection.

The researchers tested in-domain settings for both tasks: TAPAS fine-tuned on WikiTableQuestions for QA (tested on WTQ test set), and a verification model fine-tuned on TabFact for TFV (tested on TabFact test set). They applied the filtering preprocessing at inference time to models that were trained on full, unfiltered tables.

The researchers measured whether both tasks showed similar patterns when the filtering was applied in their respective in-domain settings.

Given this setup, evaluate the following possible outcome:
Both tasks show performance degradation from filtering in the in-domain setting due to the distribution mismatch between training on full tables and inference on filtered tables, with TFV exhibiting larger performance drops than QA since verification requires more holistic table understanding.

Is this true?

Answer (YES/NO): NO